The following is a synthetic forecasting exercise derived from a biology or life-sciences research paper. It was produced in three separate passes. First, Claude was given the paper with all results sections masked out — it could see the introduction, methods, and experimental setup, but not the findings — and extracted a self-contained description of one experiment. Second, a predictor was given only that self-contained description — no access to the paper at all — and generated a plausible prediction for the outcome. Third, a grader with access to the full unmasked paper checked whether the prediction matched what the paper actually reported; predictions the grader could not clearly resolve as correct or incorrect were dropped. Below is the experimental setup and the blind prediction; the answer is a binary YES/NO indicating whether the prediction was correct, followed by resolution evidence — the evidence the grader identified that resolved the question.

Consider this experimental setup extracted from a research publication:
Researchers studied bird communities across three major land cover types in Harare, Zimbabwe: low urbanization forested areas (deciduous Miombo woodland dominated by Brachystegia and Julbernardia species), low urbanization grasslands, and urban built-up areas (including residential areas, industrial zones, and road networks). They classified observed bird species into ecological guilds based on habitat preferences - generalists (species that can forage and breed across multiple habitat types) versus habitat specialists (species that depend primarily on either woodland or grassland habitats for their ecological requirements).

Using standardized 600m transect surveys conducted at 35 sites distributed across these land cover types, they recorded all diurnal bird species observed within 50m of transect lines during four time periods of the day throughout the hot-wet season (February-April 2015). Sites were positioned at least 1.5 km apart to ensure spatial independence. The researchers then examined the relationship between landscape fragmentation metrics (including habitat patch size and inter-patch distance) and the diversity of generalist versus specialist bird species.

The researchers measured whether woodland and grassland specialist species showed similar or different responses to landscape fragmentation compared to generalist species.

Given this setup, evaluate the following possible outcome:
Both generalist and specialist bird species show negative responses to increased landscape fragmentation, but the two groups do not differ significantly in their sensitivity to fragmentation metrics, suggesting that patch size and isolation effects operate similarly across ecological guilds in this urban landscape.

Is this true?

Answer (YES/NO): NO